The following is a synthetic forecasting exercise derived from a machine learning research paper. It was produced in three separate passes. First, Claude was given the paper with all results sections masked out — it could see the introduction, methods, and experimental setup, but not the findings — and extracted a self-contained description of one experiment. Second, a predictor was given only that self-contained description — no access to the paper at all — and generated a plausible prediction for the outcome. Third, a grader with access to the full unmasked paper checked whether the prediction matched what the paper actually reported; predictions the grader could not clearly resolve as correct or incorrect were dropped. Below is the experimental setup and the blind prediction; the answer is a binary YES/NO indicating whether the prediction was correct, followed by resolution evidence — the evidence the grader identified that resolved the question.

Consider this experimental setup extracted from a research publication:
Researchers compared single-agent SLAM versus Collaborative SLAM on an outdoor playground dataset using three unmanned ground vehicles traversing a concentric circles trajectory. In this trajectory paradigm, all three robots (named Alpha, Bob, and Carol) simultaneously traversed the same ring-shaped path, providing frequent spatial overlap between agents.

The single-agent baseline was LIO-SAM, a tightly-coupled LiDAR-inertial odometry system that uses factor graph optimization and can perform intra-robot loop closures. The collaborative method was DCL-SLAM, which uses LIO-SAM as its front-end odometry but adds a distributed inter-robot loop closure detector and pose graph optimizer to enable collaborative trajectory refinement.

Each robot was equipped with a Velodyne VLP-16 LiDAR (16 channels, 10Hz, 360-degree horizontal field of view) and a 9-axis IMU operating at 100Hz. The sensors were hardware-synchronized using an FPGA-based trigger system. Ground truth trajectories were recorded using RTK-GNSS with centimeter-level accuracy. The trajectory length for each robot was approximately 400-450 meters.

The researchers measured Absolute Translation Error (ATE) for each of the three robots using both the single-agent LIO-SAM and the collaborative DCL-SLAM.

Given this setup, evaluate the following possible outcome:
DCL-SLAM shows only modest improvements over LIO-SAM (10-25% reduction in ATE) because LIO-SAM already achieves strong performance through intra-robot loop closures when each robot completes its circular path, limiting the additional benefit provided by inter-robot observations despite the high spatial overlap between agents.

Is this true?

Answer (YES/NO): NO